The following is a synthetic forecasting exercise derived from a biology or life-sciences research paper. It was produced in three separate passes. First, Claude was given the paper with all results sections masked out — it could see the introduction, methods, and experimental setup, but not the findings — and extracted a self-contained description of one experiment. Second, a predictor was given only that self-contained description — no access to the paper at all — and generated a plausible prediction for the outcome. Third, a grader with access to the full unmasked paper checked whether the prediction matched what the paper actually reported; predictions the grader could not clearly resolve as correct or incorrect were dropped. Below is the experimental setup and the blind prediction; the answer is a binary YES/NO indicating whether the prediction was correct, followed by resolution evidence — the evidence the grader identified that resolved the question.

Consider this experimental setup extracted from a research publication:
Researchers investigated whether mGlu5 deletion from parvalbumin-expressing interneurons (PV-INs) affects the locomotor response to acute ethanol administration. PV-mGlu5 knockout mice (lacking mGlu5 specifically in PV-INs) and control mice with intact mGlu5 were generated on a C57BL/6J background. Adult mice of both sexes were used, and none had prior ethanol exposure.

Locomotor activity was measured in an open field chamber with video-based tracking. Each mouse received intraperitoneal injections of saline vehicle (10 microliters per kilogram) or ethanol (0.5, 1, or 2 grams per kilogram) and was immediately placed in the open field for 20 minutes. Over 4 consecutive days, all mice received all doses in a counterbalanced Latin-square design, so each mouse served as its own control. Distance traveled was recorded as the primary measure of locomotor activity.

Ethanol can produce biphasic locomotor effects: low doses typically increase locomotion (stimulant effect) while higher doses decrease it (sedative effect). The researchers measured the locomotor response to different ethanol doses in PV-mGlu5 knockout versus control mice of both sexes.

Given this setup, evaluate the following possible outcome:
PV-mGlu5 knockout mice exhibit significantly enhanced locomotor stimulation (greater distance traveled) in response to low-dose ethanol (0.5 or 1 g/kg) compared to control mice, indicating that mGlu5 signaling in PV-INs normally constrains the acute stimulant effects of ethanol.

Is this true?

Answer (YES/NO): YES